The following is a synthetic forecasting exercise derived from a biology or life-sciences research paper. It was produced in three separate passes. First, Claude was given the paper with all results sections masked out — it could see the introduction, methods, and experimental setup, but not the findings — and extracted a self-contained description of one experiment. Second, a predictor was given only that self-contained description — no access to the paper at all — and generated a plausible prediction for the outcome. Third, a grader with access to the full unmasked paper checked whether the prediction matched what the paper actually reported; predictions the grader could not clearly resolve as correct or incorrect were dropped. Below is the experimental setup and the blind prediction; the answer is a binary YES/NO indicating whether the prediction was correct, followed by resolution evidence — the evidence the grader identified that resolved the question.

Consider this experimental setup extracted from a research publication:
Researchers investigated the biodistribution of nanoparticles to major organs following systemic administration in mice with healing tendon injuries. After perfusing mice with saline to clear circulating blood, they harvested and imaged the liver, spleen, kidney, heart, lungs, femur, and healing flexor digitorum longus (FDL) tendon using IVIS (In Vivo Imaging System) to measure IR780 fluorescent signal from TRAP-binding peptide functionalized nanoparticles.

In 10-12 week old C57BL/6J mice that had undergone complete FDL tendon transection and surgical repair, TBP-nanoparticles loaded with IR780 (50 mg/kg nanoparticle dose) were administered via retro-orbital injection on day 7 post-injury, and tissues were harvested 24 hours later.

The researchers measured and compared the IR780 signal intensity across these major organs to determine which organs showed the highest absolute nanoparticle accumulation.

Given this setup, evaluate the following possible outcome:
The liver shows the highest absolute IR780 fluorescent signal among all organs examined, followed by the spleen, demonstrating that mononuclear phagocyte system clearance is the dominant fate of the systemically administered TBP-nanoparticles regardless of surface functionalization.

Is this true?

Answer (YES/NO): NO